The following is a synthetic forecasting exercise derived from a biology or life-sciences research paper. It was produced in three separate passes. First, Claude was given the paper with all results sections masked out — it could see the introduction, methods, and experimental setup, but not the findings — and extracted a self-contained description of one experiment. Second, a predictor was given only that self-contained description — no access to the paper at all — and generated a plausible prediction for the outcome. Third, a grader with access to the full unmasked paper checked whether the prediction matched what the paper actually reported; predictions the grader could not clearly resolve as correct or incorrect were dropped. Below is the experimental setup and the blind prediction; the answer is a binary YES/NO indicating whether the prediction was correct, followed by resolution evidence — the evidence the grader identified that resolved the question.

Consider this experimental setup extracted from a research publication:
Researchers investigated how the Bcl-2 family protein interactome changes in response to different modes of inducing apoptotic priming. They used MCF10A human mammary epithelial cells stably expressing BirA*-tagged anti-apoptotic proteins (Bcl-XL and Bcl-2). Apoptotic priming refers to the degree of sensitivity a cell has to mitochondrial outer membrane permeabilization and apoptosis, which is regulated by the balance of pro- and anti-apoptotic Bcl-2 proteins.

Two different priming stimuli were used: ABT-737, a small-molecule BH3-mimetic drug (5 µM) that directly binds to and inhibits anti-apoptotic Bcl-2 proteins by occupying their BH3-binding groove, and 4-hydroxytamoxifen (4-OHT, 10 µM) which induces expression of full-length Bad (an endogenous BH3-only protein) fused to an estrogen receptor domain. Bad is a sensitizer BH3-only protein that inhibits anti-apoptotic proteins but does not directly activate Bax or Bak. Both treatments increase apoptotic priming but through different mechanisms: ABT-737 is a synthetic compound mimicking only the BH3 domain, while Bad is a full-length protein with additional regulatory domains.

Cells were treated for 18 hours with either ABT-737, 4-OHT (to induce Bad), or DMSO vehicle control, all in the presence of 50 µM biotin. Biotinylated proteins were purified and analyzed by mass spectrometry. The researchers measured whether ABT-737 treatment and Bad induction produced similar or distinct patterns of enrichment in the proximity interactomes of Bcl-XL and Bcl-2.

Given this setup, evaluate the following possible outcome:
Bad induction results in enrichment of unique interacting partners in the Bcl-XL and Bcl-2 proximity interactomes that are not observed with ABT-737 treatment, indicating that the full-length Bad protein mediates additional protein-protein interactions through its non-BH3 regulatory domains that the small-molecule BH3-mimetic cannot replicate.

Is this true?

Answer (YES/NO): YES